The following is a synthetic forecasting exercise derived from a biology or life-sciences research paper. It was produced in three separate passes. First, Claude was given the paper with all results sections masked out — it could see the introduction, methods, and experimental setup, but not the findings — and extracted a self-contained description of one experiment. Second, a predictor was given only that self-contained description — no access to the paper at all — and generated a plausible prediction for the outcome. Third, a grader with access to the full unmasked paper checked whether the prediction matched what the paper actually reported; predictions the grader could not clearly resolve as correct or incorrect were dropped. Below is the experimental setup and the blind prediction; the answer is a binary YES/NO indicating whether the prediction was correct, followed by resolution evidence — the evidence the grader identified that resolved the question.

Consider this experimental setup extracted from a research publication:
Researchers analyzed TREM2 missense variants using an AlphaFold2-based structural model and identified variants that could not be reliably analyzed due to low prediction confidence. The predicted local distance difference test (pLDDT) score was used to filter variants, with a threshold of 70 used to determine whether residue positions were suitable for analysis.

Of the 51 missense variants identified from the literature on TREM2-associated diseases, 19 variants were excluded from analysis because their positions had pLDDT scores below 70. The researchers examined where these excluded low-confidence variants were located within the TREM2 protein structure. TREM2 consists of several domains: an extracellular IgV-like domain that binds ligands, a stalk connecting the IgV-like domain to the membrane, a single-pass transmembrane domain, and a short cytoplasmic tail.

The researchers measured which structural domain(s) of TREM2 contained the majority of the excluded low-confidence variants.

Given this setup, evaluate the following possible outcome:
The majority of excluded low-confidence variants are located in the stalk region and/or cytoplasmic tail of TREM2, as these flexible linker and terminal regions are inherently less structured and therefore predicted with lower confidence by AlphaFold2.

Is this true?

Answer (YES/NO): YES